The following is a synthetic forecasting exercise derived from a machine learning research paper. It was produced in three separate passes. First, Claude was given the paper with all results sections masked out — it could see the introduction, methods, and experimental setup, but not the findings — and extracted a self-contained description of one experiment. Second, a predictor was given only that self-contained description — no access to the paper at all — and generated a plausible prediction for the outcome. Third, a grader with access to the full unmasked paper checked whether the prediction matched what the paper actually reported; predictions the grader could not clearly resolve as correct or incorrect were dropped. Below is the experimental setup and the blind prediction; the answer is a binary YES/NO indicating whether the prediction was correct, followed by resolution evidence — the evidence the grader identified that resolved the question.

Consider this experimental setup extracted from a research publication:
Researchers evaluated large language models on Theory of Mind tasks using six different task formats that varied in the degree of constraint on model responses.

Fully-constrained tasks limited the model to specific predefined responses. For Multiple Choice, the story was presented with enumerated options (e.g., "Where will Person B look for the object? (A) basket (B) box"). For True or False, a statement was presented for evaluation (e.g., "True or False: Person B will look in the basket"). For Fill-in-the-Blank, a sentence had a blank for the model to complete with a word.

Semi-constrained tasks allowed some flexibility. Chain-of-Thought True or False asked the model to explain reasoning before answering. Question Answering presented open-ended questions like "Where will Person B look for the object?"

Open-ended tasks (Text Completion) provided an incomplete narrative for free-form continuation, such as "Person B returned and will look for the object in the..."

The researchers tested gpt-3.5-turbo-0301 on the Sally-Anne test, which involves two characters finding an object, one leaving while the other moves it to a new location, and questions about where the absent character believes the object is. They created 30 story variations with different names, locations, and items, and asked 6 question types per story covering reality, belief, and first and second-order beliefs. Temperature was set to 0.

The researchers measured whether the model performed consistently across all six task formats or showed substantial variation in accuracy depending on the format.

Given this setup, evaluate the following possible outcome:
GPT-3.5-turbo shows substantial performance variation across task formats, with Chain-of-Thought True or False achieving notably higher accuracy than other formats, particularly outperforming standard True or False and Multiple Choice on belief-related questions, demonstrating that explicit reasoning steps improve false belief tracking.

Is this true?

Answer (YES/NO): NO